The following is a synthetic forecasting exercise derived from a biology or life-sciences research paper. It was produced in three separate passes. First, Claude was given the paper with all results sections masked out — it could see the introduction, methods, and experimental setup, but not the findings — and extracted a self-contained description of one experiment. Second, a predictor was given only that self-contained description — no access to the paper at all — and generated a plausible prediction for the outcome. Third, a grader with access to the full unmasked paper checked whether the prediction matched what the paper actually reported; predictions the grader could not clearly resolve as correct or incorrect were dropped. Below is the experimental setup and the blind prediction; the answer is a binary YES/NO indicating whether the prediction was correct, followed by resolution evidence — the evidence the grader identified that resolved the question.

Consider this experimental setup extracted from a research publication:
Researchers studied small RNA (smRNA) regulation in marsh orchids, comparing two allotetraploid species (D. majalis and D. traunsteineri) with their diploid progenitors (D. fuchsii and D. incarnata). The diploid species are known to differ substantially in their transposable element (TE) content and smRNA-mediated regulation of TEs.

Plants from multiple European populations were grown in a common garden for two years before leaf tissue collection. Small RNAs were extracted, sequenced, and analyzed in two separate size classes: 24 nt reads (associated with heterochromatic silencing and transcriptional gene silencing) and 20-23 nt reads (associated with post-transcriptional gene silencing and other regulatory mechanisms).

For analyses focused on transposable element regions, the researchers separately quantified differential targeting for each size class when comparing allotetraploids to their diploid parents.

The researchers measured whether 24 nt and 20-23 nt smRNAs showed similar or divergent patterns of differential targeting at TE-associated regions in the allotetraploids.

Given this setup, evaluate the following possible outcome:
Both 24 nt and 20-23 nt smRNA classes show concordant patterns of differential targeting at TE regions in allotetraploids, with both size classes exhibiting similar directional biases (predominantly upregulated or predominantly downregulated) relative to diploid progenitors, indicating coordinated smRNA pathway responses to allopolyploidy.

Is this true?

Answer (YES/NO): NO